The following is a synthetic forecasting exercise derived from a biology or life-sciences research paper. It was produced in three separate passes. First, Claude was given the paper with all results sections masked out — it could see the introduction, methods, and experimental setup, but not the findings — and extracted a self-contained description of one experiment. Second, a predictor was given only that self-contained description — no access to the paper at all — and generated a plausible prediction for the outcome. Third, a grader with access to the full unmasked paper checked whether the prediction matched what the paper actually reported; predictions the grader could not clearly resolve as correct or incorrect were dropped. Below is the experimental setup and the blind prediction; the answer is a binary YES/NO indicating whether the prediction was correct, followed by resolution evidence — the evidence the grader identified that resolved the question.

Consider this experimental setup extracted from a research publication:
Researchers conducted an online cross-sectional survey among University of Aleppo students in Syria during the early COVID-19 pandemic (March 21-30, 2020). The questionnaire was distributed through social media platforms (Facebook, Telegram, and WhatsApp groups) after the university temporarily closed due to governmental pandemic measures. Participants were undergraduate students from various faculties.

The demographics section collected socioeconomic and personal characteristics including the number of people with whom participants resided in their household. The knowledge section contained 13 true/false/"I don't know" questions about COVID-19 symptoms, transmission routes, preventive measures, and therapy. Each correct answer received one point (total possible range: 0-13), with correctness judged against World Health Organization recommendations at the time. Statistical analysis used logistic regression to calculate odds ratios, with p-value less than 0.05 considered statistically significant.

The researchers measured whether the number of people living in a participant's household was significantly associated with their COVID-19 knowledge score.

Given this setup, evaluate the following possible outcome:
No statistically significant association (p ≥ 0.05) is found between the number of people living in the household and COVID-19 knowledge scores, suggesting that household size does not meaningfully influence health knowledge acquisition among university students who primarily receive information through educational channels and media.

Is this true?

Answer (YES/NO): NO